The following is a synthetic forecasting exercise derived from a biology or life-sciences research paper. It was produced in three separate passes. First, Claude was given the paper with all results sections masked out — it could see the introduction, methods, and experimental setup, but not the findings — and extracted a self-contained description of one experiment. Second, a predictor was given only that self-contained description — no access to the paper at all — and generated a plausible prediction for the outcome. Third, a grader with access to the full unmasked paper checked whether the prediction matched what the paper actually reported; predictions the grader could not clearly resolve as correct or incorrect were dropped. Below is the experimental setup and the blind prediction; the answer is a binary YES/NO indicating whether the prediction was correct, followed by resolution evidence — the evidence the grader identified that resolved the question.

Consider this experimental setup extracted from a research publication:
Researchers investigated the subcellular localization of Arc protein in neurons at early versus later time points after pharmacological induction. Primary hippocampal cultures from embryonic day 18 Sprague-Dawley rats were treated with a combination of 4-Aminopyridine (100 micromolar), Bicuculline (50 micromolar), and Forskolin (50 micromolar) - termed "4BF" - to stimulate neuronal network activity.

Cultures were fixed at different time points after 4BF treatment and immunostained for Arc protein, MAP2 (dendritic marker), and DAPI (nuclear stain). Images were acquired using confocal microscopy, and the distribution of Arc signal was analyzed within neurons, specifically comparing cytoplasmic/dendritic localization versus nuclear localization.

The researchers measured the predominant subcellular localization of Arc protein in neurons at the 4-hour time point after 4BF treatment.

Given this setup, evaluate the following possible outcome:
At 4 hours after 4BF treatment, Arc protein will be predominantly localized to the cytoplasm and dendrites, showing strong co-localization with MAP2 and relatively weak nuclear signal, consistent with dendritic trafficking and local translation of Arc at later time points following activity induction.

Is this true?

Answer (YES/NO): NO